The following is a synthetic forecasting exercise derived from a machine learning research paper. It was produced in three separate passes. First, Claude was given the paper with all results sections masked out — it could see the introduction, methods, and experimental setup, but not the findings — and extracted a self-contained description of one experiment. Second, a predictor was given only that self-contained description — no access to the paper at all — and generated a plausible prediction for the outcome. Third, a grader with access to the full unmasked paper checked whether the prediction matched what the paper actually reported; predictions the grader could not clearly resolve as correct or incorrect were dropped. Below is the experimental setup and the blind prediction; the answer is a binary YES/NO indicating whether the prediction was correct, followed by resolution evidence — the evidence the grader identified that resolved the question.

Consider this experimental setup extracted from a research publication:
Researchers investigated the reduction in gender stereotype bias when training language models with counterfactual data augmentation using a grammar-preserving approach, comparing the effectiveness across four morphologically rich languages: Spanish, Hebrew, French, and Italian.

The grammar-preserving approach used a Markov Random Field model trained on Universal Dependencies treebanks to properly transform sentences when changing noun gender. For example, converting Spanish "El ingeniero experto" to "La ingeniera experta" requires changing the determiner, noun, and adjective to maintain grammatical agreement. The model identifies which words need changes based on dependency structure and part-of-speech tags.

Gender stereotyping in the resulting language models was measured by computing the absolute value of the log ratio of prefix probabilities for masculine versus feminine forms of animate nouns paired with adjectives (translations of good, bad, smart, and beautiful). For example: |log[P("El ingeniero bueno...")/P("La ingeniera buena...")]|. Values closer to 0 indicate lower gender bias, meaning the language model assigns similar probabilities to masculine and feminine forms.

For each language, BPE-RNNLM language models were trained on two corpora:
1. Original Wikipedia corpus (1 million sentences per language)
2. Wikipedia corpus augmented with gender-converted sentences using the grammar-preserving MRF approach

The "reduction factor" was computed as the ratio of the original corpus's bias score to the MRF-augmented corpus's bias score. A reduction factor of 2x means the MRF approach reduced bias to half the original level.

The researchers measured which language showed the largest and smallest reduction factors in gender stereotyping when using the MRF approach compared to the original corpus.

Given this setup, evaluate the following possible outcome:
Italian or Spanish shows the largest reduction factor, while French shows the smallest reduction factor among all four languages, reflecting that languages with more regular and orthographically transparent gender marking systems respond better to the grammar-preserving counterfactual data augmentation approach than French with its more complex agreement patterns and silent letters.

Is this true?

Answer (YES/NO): NO